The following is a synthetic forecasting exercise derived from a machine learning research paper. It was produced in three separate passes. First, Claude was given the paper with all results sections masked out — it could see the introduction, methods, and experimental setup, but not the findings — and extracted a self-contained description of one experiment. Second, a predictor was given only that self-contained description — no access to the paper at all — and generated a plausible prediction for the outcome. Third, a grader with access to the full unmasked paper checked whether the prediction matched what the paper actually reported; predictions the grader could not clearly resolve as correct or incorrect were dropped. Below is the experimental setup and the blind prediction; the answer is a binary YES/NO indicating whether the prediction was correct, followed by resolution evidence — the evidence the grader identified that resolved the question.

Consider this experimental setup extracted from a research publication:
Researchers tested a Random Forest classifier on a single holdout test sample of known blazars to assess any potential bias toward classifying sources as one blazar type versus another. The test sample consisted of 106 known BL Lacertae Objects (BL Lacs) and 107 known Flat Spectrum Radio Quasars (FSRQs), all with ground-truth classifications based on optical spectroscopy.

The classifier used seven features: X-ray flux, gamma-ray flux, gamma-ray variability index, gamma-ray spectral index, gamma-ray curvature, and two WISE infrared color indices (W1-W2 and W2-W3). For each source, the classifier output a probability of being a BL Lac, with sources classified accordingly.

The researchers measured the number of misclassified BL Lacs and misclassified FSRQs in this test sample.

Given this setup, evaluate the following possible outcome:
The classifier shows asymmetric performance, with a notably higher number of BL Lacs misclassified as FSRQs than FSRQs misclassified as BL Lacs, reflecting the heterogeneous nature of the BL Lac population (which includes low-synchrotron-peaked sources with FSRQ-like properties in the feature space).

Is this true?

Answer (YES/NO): NO